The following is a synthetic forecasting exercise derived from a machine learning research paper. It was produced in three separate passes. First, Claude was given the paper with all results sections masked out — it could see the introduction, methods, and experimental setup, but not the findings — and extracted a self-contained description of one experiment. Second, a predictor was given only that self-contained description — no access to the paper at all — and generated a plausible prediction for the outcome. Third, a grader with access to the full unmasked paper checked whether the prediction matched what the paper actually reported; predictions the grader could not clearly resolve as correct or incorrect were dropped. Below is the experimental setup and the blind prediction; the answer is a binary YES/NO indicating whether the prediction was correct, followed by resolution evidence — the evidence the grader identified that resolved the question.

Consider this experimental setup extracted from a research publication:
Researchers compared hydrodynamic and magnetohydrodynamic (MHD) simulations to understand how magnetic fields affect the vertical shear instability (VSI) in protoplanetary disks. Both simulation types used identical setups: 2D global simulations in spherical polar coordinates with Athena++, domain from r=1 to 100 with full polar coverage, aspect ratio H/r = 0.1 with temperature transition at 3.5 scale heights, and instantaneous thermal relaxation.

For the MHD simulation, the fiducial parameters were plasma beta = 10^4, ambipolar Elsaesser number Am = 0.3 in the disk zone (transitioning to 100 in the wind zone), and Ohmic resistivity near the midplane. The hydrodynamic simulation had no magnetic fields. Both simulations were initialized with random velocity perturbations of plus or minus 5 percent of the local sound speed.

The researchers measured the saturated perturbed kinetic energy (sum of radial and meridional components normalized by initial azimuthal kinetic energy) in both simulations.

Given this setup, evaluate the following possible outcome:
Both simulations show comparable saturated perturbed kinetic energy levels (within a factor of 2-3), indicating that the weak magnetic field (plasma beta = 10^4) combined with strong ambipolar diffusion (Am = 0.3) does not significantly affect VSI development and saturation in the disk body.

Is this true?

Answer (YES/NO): YES